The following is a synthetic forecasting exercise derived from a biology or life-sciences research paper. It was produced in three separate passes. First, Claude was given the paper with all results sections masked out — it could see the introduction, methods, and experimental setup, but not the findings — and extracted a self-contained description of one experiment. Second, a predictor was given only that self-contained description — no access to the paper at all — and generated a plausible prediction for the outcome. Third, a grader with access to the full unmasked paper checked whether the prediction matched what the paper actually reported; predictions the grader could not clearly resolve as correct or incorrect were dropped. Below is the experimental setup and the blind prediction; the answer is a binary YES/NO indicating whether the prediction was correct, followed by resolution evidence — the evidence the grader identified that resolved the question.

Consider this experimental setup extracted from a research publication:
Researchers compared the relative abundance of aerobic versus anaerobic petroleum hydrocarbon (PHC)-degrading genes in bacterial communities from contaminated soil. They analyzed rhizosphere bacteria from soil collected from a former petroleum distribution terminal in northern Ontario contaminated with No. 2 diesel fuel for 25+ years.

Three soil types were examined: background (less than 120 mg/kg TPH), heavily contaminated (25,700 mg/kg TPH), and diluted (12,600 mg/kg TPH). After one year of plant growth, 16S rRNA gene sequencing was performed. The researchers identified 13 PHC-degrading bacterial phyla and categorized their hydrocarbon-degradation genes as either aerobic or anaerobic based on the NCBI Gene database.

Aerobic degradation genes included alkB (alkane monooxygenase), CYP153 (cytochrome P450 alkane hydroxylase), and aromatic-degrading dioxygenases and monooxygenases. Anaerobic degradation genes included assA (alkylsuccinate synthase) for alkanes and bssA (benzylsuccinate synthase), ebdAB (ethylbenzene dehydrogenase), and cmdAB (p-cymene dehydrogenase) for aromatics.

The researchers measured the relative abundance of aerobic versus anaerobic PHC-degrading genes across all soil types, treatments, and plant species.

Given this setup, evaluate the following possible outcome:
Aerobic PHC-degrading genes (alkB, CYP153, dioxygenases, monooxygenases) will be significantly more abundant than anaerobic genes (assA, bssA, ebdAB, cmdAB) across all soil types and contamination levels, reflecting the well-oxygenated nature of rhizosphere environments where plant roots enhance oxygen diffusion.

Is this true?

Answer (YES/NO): YES